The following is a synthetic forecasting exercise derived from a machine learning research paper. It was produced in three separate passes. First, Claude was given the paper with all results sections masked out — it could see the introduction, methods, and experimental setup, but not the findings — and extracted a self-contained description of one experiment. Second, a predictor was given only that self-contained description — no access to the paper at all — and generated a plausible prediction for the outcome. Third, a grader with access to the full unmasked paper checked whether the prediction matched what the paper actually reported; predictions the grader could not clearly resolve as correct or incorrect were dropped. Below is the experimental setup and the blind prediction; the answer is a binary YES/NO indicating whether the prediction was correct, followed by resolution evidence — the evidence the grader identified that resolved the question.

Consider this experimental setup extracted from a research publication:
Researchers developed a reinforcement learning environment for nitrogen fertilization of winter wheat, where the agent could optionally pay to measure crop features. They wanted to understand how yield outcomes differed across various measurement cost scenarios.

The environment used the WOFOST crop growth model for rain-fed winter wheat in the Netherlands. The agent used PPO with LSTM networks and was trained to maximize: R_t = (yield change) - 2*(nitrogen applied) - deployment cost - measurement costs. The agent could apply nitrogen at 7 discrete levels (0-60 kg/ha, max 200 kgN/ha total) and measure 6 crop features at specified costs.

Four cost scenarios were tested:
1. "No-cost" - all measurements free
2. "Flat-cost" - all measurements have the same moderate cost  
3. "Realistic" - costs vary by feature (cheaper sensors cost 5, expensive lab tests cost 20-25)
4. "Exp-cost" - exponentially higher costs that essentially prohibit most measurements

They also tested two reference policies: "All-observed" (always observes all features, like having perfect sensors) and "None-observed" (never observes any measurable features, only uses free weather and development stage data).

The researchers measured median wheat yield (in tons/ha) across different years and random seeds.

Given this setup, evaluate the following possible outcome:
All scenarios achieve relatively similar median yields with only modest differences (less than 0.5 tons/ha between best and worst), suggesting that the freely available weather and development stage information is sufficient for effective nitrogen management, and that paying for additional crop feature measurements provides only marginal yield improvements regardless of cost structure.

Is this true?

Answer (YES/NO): NO